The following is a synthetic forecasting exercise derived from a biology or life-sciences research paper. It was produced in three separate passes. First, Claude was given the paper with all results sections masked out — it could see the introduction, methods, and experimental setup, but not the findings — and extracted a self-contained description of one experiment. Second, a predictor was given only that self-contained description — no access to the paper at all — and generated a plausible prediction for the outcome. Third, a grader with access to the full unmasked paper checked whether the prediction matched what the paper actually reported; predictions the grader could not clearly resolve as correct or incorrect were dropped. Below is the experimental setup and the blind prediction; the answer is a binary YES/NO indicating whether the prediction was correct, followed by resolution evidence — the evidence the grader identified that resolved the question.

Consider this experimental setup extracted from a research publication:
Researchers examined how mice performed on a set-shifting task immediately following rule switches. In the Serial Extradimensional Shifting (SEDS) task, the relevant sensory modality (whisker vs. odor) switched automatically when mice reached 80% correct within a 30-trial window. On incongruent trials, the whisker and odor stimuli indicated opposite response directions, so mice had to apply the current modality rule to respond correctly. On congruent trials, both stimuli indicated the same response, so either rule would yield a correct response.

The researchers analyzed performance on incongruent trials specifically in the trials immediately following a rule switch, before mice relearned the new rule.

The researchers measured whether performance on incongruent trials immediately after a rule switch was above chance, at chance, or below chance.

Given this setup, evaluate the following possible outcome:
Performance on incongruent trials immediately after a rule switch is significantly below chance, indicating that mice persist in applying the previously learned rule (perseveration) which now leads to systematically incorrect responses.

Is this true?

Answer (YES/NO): YES